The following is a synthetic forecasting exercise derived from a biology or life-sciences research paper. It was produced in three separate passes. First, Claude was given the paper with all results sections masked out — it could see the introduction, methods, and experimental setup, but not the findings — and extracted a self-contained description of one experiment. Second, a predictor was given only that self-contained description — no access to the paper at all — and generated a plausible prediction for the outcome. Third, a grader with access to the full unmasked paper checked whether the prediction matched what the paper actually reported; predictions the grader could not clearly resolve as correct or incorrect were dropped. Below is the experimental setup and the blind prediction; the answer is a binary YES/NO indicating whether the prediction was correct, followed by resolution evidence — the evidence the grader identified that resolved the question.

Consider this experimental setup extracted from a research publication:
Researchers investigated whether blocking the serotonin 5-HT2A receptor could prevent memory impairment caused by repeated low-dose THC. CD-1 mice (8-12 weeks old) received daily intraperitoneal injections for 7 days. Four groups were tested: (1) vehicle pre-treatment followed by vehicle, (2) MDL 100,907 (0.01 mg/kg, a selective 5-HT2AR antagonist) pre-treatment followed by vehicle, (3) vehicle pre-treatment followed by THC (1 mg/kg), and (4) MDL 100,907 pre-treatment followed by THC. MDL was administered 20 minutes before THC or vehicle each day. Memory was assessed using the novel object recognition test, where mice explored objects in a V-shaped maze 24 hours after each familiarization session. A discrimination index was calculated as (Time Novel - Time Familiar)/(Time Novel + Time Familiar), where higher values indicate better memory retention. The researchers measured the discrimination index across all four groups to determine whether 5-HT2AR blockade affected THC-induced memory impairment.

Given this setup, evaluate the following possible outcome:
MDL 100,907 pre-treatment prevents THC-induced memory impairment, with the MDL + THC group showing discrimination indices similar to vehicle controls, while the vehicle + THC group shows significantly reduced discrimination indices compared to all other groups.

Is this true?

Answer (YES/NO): YES